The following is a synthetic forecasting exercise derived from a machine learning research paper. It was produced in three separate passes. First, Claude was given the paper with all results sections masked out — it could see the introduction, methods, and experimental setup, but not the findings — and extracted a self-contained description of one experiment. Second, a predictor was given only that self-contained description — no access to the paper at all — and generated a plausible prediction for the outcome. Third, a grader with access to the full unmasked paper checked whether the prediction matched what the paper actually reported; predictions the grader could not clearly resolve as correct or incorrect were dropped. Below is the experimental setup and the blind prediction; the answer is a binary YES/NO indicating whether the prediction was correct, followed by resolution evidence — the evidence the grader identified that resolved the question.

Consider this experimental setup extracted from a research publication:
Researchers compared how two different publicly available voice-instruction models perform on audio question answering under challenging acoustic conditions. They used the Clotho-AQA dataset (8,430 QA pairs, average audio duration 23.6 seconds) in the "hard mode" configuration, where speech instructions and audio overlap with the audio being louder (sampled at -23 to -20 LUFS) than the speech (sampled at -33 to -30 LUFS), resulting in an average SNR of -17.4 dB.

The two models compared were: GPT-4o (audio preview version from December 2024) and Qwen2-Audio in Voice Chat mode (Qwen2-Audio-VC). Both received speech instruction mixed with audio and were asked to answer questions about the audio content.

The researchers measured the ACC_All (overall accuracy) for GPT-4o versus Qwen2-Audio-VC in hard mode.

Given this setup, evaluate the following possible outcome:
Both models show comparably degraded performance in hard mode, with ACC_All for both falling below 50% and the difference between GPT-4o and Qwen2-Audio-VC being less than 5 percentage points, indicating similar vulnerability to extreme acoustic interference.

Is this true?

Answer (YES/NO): YES